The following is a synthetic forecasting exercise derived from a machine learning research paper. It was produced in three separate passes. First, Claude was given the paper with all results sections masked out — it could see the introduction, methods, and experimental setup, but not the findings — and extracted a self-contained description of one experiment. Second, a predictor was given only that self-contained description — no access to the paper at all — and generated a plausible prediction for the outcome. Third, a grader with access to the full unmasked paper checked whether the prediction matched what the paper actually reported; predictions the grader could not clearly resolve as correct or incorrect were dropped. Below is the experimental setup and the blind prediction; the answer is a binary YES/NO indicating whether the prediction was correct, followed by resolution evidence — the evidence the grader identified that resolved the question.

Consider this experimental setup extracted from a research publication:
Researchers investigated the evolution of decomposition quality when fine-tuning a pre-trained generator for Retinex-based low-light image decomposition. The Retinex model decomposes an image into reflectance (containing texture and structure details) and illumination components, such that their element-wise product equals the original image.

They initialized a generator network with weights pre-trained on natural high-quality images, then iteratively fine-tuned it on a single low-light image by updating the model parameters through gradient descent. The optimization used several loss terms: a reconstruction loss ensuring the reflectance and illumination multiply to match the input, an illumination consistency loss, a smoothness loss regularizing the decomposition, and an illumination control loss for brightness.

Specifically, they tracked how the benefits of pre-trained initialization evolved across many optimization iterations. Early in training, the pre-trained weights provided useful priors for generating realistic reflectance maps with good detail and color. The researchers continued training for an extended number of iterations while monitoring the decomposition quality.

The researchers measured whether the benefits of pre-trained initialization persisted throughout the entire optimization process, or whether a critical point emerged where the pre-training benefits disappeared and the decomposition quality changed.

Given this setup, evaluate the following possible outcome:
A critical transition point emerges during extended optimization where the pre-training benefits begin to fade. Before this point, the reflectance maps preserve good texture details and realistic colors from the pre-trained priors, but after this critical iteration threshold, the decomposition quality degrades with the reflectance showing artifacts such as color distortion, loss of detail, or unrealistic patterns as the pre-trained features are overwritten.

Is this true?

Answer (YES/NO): YES